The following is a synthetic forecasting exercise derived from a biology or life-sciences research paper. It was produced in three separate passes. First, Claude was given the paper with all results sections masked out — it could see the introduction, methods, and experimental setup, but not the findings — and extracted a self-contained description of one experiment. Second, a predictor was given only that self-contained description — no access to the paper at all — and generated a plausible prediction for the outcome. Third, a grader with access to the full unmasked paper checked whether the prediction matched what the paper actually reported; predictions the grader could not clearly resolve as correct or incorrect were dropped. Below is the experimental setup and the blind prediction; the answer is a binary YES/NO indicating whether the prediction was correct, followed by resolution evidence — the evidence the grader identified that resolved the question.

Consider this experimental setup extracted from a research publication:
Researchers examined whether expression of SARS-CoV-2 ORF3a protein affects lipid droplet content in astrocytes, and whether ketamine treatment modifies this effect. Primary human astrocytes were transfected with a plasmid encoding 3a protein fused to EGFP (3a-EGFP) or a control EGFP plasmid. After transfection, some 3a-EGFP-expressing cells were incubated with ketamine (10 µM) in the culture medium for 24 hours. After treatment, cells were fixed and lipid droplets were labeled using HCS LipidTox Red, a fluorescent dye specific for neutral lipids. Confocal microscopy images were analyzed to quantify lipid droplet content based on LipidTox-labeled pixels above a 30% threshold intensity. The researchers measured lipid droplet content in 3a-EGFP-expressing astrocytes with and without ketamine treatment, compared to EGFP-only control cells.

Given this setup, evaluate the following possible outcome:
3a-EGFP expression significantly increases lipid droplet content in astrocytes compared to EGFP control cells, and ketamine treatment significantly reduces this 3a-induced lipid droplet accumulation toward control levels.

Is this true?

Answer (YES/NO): NO